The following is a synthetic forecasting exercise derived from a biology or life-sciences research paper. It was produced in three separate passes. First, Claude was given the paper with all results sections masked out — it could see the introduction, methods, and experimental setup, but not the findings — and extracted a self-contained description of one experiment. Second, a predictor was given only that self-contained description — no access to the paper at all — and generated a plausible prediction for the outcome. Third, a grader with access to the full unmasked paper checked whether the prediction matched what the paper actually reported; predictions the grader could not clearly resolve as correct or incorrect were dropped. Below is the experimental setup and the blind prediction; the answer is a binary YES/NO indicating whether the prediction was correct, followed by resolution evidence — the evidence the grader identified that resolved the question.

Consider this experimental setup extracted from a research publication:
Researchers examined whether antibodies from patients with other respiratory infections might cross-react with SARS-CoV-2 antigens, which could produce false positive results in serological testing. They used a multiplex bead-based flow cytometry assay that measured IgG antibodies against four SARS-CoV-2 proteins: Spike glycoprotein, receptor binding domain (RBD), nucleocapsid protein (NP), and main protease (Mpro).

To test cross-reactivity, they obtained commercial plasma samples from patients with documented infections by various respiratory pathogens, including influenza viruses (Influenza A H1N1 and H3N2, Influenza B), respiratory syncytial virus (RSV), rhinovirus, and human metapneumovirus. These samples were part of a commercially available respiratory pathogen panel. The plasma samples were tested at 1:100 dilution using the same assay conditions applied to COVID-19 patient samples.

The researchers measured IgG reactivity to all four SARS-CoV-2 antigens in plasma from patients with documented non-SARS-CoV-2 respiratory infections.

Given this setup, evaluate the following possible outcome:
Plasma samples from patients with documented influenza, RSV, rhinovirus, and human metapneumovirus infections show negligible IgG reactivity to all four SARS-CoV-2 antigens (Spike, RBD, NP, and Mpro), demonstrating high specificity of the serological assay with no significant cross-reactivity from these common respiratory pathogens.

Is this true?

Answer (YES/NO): YES